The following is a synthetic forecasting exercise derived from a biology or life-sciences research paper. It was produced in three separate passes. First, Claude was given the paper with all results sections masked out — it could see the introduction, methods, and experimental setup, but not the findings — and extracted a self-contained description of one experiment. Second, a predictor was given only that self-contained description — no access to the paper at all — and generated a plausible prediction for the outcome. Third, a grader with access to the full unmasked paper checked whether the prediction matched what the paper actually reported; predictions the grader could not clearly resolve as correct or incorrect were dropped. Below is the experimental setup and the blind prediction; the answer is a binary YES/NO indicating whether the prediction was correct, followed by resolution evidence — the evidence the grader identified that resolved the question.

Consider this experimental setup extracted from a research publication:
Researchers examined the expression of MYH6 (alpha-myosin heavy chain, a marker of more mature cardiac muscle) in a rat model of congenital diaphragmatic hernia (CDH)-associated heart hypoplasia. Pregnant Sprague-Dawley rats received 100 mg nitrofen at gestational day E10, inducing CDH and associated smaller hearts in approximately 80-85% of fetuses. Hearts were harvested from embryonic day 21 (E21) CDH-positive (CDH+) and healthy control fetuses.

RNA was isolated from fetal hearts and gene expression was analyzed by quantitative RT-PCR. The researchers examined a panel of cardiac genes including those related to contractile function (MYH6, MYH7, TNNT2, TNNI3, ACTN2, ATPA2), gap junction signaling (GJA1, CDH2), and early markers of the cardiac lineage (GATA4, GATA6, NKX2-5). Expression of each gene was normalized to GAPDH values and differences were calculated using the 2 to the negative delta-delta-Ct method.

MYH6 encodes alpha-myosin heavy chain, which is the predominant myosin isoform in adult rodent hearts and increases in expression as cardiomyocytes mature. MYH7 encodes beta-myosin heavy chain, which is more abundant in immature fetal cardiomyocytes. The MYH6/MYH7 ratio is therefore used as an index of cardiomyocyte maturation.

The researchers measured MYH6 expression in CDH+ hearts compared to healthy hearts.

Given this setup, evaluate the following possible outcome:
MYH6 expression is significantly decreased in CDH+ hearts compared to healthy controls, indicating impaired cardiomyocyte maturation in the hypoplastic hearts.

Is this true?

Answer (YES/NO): YES